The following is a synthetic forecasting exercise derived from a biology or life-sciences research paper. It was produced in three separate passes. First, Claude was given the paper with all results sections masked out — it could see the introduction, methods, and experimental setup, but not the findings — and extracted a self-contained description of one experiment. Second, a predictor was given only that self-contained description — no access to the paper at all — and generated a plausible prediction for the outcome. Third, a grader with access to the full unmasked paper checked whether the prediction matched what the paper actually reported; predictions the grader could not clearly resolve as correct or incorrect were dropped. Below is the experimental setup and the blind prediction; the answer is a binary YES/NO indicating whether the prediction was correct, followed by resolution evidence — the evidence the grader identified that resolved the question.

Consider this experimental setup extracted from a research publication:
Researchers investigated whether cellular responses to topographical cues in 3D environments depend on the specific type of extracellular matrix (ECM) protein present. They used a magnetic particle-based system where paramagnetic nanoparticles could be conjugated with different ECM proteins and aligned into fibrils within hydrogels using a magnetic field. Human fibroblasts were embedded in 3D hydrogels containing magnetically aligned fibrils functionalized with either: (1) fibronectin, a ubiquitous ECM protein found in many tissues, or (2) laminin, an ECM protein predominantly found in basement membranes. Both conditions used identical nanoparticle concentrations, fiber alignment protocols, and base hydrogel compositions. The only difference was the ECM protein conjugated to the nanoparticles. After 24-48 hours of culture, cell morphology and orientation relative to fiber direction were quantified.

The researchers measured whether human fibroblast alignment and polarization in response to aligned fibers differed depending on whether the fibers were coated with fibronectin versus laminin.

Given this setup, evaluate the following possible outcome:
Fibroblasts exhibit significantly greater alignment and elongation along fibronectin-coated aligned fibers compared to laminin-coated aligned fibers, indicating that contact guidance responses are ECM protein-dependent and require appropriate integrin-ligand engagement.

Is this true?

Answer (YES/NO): NO